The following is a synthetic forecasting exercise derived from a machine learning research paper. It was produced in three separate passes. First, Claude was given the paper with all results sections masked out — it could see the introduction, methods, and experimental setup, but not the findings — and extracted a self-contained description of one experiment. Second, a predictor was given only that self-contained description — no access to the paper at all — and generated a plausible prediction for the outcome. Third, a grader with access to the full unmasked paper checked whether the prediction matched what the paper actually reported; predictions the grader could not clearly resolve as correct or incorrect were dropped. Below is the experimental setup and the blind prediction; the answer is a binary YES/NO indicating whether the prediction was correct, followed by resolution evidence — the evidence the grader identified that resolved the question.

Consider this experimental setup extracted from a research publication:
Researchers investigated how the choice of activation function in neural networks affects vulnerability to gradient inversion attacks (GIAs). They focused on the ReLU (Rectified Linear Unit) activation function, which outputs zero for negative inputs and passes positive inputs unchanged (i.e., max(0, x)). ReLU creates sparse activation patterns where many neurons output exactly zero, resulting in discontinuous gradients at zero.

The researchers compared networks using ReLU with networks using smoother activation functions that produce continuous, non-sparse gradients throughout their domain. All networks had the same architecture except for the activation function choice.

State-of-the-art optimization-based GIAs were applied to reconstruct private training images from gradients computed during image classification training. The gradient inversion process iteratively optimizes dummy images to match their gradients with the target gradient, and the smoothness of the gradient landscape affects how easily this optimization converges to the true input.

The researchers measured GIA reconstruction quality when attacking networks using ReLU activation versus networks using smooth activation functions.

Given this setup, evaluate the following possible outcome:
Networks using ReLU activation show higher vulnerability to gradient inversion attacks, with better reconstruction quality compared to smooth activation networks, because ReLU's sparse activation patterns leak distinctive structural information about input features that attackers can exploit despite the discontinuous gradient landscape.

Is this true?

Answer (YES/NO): NO